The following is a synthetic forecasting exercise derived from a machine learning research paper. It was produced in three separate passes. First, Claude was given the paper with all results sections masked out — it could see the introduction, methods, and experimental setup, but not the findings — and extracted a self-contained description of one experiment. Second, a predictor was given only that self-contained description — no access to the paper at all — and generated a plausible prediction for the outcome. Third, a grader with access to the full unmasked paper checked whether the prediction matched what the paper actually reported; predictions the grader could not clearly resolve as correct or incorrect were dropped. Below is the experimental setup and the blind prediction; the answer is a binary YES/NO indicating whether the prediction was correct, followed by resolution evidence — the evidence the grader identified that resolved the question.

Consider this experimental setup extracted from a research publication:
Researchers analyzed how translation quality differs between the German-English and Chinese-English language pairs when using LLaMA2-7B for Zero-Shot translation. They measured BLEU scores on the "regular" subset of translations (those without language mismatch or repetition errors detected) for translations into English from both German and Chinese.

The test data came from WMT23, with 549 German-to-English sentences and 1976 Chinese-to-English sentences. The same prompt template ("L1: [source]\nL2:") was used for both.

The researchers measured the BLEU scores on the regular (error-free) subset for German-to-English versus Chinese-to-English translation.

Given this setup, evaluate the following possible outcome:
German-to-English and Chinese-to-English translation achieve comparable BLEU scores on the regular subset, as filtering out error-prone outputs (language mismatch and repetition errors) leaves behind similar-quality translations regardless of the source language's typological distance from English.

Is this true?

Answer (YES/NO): NO